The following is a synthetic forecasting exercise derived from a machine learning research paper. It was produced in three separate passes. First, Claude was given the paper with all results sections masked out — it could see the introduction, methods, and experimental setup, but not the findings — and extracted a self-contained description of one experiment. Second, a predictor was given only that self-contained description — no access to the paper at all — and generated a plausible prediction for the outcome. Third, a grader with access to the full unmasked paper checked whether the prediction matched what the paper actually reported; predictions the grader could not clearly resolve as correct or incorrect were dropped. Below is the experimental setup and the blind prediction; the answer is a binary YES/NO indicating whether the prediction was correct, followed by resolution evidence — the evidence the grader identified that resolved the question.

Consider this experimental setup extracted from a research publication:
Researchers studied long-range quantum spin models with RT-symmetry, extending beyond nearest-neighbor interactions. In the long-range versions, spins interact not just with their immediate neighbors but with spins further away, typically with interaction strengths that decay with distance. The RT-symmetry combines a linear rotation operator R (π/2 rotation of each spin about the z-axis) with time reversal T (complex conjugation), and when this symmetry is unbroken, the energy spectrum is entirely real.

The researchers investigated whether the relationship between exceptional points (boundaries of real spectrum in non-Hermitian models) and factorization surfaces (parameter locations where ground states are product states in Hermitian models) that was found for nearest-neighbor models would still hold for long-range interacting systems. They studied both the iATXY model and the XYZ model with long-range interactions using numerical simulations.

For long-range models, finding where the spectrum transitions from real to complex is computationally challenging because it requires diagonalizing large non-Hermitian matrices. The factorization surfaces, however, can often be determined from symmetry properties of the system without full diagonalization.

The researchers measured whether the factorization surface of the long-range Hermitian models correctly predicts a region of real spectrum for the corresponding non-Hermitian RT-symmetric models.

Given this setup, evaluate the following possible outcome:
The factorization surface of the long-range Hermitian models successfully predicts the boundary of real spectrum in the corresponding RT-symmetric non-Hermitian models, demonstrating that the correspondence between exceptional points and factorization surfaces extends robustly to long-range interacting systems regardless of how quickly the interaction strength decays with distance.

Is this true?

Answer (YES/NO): NO